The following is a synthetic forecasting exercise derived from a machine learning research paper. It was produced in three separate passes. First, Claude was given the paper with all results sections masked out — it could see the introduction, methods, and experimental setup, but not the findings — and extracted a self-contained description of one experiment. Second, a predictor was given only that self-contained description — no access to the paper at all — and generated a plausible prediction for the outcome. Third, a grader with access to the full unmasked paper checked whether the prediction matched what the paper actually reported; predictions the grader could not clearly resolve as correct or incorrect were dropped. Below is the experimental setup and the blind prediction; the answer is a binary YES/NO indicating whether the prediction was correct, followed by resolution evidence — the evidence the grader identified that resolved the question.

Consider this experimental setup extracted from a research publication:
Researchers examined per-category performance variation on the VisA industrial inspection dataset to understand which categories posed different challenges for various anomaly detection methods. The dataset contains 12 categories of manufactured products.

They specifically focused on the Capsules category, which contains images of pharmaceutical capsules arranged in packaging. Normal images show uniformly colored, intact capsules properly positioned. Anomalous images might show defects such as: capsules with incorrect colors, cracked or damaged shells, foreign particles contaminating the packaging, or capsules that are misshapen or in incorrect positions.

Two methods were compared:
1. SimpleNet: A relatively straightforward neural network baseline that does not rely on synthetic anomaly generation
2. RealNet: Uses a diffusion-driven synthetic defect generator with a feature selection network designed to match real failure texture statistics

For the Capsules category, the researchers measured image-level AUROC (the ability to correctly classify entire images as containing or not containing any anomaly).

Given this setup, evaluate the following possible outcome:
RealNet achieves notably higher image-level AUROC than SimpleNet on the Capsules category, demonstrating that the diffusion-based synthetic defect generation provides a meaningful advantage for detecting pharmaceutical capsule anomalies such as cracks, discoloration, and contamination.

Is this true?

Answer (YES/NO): YES